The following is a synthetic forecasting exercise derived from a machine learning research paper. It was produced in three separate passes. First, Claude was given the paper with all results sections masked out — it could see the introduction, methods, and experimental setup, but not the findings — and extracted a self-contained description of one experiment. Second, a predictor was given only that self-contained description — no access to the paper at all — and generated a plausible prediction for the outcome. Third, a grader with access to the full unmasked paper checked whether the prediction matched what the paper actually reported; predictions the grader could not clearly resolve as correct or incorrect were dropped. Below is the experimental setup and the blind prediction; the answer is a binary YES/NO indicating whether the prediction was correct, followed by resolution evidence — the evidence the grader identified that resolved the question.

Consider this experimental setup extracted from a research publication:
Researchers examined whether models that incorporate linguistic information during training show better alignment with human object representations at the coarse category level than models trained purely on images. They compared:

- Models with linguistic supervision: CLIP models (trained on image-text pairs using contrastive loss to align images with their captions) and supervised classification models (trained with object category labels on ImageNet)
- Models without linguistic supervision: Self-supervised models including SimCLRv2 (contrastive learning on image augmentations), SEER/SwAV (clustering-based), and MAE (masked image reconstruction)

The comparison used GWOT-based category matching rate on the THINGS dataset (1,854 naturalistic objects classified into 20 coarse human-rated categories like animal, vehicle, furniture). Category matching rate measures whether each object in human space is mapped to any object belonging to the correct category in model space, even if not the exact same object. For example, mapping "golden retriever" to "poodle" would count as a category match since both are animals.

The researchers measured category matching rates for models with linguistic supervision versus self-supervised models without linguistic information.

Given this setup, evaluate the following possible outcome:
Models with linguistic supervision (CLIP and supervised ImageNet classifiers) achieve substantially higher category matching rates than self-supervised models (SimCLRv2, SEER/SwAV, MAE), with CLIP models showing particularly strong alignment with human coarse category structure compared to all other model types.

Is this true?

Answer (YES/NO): YES